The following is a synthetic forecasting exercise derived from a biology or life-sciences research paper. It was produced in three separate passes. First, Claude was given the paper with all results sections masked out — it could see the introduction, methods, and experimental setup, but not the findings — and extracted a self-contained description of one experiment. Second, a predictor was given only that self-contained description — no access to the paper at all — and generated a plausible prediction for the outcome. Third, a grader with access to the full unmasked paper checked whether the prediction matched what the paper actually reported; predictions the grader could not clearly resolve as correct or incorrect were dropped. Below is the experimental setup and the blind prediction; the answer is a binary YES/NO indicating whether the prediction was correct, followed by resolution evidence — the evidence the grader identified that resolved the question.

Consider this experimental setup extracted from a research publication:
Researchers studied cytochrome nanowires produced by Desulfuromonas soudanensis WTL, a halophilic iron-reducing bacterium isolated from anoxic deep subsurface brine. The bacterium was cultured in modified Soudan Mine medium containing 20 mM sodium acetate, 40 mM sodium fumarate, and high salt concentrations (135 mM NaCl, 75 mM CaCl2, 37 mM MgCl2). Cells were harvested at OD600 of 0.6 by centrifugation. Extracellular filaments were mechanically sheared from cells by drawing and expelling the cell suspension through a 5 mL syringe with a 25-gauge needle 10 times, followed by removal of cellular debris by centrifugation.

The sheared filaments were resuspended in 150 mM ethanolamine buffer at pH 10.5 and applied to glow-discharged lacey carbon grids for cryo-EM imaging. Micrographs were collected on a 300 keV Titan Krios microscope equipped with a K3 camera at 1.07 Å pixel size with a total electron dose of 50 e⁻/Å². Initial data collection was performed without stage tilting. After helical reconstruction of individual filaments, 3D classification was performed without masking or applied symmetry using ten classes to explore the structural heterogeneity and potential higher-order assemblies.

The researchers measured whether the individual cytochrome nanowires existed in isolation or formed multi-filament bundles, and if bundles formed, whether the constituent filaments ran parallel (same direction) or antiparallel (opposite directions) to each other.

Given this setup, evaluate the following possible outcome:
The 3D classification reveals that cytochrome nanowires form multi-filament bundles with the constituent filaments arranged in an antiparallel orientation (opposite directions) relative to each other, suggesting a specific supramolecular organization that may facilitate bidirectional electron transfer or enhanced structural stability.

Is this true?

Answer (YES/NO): YES